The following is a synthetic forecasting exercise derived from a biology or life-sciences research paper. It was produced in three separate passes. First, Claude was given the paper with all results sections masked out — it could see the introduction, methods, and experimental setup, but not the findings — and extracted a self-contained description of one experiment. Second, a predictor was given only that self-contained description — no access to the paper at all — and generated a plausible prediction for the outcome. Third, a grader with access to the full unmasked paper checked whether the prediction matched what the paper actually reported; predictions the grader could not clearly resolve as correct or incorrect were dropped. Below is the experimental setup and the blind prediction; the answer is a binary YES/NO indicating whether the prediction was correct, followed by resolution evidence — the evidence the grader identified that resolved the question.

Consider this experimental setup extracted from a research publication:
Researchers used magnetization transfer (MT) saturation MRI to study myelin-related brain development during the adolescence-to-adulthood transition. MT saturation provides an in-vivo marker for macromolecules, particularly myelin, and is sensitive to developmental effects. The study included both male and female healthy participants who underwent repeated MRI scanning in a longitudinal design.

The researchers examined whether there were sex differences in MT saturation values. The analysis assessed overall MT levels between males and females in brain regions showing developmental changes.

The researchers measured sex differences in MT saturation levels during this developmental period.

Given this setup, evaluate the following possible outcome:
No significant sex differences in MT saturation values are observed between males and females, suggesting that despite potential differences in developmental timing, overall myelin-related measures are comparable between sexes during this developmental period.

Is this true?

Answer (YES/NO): NO